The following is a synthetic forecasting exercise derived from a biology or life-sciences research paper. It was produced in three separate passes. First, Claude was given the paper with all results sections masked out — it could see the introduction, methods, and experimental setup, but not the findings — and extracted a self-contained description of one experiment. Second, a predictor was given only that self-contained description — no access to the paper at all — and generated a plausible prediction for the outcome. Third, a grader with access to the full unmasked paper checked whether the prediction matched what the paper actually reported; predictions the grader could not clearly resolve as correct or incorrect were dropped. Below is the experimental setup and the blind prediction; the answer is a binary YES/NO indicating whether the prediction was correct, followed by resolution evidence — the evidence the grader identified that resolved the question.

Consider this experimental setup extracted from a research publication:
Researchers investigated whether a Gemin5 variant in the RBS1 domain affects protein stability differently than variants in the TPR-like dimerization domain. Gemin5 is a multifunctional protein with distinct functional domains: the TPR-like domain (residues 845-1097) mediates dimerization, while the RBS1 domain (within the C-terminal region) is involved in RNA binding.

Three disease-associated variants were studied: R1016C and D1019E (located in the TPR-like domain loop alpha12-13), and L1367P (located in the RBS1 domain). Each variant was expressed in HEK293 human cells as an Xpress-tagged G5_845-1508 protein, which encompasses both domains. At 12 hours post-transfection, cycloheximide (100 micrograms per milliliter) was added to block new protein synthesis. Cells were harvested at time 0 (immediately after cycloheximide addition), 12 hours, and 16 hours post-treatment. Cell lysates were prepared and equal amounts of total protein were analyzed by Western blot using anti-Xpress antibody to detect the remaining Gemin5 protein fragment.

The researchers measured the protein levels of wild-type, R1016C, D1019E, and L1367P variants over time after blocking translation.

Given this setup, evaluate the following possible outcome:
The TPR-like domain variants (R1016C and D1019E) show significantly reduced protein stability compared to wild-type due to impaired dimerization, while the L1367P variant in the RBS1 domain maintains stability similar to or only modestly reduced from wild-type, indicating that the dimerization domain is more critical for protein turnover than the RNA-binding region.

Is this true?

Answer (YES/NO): NO